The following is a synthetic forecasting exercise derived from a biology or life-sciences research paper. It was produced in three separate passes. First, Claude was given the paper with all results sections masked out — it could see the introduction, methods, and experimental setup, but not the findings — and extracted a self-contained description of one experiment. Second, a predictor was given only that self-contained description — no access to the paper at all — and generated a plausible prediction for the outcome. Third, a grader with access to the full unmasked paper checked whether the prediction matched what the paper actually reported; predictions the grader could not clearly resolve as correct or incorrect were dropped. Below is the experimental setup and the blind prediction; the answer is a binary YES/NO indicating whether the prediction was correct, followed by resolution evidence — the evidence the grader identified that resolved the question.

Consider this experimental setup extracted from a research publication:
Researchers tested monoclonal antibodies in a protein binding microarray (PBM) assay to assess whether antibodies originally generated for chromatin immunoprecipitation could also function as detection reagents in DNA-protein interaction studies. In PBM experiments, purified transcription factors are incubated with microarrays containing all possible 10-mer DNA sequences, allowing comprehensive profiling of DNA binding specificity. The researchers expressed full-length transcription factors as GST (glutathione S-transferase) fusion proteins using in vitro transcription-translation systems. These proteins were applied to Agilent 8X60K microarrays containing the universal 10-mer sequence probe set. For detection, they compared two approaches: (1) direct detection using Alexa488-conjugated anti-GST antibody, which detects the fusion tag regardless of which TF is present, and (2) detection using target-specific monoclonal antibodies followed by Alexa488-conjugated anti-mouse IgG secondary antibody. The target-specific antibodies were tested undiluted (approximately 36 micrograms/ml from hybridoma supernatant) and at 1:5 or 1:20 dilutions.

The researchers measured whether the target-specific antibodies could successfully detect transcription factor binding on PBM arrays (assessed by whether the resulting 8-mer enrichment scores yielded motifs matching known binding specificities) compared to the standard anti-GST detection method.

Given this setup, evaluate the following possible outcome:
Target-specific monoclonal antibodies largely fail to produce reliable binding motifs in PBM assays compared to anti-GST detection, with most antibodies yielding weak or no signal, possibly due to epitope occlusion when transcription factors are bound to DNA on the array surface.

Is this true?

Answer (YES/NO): NO